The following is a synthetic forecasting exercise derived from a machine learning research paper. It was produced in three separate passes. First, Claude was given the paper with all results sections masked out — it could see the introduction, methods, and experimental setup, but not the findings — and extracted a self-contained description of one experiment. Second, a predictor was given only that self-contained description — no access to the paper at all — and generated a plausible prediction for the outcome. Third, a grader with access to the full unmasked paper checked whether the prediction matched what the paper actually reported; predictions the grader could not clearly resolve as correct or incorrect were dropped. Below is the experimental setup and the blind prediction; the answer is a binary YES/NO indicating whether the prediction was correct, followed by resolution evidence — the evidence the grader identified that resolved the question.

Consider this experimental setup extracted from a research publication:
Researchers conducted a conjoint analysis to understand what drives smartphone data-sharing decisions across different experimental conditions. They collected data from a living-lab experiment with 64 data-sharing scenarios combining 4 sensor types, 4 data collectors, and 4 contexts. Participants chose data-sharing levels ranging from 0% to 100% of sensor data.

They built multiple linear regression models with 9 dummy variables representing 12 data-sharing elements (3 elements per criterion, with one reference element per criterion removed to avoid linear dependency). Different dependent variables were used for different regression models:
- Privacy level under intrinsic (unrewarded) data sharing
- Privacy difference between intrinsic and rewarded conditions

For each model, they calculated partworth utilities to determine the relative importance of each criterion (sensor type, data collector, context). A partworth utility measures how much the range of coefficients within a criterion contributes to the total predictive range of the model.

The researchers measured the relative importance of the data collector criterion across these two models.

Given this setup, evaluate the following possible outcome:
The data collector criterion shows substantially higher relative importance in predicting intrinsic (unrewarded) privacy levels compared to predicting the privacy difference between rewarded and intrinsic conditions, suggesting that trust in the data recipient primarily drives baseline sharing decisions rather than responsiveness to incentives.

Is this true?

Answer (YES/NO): NO